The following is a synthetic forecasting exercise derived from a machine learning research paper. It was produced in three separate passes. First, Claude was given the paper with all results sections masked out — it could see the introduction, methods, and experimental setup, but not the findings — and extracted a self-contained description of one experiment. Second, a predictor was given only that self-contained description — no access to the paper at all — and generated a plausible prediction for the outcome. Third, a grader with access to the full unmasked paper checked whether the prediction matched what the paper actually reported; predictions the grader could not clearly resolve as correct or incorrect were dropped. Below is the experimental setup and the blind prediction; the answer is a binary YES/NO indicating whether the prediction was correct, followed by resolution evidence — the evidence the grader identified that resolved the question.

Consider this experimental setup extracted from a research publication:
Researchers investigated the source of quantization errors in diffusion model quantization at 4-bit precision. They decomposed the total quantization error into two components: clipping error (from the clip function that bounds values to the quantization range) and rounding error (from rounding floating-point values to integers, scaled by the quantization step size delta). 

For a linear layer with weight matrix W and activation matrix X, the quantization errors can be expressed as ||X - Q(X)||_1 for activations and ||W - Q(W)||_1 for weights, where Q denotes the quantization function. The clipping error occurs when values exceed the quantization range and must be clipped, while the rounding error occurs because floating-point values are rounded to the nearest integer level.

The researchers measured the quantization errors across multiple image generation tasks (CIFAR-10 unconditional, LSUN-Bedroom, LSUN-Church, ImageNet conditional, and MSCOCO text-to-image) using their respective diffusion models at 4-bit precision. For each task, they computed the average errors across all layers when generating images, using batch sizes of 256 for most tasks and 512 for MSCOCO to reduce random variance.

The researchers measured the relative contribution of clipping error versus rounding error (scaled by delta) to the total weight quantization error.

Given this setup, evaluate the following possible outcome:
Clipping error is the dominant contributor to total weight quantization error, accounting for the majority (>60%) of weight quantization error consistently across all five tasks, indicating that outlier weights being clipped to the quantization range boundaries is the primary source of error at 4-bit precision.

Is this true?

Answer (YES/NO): NO